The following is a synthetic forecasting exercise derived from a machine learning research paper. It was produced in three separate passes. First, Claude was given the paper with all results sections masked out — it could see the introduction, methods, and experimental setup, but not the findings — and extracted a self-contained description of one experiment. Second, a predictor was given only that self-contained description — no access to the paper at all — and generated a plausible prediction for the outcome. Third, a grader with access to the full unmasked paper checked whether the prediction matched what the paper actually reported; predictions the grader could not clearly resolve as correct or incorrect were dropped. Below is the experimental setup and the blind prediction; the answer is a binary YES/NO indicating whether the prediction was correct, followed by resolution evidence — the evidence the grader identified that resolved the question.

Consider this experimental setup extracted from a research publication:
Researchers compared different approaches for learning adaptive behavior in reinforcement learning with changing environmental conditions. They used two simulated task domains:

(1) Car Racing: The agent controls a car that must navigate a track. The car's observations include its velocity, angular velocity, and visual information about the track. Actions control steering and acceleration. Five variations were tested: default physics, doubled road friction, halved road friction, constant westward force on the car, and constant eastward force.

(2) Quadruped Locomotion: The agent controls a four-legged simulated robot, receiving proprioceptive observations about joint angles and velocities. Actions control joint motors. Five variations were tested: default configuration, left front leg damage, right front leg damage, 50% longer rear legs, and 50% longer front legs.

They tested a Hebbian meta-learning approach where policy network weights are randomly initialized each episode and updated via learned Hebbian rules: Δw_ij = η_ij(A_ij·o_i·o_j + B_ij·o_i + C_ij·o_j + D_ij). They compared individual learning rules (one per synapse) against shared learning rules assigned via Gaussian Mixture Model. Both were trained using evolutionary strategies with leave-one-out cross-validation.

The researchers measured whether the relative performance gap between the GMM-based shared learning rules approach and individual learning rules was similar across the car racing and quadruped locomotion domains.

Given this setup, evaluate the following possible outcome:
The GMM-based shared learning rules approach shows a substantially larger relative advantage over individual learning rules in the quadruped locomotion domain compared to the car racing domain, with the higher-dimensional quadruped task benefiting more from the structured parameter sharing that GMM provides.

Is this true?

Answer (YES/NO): NO